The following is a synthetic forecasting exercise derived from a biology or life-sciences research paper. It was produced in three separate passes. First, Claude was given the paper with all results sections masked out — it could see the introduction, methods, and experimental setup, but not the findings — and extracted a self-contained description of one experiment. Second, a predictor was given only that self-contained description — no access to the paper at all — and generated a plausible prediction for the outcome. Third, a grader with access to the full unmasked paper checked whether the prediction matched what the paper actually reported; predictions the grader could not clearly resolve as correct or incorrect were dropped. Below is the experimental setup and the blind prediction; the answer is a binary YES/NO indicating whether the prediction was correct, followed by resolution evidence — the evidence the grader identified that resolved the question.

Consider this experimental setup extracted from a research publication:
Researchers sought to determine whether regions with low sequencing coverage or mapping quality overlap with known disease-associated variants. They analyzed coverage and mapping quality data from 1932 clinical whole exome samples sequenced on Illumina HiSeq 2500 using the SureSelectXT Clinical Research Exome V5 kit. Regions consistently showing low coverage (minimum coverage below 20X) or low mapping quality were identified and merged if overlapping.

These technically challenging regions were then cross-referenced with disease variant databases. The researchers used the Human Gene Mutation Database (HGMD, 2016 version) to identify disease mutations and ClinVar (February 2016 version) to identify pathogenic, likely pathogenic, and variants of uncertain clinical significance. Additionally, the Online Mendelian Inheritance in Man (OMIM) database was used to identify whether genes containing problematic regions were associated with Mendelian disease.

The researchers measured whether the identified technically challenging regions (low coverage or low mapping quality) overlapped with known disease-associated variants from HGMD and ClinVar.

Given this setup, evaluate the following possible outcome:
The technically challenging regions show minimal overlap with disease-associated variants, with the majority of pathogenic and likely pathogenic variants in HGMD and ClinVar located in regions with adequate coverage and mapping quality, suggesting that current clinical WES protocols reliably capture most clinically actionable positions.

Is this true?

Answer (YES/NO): NO